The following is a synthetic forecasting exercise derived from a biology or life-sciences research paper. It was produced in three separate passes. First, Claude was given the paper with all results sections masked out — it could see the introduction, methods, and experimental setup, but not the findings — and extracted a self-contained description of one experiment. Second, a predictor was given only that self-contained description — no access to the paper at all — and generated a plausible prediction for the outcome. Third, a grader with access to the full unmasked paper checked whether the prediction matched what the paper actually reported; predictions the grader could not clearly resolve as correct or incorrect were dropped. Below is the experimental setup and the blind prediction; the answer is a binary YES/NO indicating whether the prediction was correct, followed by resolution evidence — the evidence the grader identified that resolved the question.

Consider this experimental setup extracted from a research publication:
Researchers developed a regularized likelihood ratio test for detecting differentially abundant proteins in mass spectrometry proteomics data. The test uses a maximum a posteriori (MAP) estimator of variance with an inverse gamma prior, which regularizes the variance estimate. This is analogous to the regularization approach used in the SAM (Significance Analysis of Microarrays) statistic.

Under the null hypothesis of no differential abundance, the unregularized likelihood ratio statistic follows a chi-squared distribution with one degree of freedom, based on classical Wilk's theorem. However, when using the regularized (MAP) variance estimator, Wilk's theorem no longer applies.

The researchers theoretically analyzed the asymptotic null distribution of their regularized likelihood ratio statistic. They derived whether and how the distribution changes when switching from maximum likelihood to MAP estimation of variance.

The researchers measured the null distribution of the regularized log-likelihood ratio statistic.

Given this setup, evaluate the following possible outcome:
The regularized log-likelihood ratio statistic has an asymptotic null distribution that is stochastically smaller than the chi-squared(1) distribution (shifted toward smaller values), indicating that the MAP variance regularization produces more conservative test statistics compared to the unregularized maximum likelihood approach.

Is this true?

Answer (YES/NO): YES